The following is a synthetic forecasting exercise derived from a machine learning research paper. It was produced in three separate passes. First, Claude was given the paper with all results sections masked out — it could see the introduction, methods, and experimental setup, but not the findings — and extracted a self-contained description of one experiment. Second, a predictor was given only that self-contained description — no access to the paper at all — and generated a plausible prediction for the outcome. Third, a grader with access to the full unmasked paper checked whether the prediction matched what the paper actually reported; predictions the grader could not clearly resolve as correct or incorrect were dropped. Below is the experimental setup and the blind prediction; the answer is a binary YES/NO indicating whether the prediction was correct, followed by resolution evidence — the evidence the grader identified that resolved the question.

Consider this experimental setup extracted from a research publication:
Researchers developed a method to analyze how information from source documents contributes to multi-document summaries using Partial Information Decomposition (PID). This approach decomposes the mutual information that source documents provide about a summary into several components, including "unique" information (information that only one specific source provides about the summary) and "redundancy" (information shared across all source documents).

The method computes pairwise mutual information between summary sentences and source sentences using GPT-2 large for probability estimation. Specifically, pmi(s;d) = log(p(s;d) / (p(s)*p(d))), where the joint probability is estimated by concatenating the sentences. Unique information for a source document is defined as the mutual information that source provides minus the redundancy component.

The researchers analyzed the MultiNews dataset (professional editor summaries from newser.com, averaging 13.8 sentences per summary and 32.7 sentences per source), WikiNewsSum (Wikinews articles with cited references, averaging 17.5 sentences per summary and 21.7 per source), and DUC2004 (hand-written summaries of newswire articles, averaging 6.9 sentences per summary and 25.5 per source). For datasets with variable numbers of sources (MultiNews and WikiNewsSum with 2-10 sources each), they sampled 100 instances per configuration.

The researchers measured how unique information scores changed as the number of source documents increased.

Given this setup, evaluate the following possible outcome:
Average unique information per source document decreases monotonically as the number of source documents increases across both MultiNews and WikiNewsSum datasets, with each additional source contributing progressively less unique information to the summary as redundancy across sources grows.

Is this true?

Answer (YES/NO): NO